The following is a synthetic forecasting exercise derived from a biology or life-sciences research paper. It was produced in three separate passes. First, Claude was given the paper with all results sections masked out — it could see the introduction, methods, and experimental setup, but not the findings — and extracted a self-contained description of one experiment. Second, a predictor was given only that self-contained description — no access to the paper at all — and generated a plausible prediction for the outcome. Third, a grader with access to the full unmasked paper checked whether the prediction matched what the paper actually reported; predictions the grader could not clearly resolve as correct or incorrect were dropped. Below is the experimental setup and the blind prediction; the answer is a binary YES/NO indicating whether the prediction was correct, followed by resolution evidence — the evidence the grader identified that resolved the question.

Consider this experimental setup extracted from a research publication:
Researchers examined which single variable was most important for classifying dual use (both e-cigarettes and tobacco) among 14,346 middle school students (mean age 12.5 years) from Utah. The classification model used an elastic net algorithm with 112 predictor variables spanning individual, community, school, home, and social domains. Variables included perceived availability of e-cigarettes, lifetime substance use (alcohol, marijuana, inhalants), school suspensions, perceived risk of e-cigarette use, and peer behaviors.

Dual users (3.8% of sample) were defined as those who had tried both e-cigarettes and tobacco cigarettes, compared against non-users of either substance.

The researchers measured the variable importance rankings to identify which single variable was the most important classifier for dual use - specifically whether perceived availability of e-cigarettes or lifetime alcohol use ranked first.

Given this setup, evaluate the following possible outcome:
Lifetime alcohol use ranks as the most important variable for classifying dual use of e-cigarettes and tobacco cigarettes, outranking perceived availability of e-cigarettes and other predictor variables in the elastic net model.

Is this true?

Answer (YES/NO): YES